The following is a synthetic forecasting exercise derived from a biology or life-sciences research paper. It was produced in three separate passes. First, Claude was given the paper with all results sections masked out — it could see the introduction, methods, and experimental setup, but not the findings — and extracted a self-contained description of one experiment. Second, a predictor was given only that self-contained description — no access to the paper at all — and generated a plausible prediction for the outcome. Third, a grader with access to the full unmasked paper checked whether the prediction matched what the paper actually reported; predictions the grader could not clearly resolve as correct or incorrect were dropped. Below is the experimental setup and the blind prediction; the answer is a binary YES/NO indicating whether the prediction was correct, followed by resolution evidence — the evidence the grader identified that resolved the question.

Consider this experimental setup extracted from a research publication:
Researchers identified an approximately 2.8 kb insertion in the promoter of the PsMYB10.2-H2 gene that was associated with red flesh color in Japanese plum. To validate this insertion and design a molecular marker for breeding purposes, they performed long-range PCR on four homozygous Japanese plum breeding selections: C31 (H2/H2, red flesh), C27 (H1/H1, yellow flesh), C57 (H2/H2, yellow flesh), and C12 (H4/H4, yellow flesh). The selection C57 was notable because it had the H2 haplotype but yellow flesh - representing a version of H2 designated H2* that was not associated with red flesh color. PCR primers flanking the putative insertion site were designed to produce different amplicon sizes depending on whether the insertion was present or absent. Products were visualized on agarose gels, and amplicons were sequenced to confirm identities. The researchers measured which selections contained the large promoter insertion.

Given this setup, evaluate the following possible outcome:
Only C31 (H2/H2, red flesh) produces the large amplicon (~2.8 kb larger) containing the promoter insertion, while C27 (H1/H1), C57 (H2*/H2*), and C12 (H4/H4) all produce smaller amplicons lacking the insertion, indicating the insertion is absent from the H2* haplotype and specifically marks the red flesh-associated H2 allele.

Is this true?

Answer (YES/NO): YES